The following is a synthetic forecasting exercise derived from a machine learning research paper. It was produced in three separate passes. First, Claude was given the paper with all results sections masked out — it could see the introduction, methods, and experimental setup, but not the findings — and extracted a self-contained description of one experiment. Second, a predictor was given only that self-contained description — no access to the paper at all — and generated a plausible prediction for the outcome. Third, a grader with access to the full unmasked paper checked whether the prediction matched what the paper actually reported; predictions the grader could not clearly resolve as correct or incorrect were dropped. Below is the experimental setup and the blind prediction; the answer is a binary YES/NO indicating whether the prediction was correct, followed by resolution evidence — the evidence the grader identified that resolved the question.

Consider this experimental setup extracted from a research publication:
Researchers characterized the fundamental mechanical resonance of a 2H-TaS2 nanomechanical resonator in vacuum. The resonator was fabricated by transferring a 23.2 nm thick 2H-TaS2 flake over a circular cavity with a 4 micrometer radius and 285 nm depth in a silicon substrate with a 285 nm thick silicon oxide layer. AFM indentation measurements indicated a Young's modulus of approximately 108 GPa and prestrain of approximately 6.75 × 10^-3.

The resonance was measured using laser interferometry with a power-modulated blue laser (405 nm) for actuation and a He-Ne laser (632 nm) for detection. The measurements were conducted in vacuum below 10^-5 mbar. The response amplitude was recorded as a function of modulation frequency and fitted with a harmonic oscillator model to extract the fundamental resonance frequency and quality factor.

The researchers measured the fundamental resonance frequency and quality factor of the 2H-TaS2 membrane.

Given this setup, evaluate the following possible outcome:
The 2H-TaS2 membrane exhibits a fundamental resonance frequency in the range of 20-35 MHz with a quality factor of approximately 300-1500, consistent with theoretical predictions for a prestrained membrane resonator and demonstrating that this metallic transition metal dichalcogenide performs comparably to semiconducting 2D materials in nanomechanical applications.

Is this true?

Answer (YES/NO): NO